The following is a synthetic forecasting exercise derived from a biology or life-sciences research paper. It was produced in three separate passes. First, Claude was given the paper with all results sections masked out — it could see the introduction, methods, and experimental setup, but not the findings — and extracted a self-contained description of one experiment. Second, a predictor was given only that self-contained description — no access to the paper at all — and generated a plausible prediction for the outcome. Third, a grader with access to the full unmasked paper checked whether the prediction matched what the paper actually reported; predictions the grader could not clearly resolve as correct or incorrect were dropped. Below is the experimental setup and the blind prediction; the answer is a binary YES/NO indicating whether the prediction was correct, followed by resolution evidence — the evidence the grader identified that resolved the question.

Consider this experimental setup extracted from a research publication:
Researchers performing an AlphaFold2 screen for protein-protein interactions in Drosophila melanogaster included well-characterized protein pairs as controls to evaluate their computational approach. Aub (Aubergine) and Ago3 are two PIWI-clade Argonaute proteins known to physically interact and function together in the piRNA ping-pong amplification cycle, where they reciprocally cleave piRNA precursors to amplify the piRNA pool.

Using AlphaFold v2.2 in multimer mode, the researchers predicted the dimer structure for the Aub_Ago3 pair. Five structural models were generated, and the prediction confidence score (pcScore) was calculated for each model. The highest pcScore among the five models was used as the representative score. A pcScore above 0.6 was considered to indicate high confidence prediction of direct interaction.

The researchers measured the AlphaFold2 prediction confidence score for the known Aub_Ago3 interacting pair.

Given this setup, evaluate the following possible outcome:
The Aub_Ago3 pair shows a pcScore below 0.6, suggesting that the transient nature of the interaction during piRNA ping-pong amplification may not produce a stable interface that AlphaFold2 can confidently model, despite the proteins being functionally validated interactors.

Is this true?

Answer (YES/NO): YES